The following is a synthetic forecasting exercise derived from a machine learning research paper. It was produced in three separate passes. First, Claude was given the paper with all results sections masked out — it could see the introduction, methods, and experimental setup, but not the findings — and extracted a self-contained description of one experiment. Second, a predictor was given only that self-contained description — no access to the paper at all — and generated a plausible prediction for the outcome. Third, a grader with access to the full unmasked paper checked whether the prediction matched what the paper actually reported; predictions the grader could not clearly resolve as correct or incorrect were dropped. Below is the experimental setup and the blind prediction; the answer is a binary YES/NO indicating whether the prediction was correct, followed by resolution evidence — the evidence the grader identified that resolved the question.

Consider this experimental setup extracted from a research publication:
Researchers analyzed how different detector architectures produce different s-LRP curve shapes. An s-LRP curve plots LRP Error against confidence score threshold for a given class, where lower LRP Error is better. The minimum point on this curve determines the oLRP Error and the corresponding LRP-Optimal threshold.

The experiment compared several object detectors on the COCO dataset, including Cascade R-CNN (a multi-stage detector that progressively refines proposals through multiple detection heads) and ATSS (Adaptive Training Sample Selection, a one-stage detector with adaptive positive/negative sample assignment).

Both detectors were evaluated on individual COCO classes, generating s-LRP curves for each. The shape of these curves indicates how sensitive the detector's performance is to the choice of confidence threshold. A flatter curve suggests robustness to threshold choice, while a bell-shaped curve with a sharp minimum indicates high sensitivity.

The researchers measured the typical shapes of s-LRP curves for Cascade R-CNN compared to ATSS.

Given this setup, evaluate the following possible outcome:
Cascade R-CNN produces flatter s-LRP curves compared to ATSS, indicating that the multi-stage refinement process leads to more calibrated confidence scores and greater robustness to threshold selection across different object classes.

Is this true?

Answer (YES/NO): YES